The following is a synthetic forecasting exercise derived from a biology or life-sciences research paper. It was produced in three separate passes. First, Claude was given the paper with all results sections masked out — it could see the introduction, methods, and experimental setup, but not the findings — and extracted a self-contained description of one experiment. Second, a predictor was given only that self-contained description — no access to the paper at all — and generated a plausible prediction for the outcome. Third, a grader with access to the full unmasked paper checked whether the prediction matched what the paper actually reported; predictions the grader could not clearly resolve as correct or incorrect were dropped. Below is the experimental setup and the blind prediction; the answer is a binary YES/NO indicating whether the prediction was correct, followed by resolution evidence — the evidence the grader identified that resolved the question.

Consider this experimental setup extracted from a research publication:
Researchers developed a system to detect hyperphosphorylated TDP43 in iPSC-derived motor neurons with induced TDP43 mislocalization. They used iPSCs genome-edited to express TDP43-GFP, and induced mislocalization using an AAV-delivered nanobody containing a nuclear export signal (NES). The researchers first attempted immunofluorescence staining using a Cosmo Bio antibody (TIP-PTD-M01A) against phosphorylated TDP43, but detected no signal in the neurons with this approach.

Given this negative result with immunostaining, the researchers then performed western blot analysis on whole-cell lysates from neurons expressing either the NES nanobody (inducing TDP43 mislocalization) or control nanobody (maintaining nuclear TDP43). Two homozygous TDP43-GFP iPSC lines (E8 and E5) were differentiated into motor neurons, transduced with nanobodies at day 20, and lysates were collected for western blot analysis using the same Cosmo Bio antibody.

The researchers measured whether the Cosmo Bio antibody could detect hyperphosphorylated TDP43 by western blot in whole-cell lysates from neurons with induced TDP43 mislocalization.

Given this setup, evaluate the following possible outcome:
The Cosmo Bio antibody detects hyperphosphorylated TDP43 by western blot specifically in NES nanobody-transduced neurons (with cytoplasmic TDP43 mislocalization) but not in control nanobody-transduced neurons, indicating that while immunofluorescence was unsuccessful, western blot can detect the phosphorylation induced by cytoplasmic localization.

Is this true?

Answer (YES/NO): YES